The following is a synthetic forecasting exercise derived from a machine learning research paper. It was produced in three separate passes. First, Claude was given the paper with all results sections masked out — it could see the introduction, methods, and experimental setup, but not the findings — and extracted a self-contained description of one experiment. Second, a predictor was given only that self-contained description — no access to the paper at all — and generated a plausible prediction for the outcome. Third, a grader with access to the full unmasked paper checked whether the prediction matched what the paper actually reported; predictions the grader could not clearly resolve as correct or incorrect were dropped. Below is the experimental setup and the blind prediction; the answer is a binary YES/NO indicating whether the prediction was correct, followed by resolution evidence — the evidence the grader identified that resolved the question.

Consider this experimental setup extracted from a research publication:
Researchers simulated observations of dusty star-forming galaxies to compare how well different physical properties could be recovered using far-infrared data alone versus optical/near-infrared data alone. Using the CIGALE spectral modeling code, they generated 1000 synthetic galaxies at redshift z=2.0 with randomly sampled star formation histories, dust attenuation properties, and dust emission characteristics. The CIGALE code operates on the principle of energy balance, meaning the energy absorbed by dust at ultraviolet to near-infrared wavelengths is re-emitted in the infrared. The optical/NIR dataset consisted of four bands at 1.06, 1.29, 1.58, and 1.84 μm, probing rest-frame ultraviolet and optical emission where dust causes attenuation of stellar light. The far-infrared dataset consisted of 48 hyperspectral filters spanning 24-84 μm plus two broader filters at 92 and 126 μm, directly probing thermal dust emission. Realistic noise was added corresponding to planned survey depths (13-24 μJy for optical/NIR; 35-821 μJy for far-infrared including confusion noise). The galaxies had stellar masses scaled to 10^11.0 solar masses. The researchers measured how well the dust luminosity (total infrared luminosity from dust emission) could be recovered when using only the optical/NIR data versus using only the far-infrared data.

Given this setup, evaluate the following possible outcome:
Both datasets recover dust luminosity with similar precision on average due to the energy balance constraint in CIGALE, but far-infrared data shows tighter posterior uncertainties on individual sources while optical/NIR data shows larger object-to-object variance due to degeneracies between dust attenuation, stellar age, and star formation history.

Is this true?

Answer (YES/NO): NO